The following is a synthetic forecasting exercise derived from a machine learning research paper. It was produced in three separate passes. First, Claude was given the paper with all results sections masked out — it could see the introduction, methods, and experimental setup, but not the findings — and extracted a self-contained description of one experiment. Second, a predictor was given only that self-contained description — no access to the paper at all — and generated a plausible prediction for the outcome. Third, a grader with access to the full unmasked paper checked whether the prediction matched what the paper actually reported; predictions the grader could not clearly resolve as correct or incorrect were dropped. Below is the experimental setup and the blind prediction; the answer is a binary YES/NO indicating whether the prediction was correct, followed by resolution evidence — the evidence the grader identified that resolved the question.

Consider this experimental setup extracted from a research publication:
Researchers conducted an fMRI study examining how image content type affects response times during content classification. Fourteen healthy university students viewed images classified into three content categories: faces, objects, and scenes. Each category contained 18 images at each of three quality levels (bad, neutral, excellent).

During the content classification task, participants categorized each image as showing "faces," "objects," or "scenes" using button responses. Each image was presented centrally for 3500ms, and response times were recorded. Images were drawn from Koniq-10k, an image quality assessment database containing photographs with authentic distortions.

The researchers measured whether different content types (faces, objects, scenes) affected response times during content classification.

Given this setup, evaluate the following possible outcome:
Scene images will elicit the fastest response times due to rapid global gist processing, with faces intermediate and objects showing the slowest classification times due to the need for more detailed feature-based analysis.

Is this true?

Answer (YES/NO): NO